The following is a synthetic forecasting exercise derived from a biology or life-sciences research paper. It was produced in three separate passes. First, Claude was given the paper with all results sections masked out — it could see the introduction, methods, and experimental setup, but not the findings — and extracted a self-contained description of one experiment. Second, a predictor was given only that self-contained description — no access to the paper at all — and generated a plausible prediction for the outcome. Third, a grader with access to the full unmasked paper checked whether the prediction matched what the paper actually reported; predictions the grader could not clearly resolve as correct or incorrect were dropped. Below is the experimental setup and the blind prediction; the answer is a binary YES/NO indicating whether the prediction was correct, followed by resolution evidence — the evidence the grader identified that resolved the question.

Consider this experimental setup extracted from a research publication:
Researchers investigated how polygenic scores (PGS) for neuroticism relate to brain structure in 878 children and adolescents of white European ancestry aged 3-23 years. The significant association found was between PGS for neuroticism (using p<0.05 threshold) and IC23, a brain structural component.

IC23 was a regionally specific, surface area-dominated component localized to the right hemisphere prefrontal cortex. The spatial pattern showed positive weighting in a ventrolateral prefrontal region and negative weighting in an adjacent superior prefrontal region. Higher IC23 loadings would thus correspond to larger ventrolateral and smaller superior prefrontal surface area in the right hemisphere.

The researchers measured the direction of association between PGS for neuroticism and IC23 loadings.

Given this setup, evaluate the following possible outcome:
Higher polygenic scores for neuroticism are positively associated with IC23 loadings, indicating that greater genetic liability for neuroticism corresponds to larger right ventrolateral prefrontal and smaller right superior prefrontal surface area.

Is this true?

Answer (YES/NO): NO